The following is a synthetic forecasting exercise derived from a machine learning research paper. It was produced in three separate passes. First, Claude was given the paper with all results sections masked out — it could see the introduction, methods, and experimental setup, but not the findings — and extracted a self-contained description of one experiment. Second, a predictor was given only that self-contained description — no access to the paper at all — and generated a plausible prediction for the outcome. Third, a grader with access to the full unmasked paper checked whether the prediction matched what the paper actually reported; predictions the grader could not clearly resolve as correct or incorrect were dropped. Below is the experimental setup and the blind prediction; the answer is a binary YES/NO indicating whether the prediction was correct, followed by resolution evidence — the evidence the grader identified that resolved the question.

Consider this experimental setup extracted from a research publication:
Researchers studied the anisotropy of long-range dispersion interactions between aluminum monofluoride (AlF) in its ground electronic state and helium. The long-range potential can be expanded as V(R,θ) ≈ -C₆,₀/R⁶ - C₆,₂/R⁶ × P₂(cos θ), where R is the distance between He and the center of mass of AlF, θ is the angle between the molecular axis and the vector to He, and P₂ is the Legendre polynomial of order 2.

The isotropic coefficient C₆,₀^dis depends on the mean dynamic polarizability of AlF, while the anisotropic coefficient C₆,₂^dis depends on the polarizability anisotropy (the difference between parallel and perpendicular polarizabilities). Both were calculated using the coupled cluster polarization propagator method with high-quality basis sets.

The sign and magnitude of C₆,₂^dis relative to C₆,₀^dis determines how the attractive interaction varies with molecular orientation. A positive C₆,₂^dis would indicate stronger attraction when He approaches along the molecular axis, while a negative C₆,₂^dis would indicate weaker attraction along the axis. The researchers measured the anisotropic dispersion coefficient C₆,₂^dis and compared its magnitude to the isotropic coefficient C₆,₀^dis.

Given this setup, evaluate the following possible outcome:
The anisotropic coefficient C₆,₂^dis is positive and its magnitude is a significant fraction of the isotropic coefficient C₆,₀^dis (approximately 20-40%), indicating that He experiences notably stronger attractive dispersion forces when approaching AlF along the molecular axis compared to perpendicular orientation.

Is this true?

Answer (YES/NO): NO